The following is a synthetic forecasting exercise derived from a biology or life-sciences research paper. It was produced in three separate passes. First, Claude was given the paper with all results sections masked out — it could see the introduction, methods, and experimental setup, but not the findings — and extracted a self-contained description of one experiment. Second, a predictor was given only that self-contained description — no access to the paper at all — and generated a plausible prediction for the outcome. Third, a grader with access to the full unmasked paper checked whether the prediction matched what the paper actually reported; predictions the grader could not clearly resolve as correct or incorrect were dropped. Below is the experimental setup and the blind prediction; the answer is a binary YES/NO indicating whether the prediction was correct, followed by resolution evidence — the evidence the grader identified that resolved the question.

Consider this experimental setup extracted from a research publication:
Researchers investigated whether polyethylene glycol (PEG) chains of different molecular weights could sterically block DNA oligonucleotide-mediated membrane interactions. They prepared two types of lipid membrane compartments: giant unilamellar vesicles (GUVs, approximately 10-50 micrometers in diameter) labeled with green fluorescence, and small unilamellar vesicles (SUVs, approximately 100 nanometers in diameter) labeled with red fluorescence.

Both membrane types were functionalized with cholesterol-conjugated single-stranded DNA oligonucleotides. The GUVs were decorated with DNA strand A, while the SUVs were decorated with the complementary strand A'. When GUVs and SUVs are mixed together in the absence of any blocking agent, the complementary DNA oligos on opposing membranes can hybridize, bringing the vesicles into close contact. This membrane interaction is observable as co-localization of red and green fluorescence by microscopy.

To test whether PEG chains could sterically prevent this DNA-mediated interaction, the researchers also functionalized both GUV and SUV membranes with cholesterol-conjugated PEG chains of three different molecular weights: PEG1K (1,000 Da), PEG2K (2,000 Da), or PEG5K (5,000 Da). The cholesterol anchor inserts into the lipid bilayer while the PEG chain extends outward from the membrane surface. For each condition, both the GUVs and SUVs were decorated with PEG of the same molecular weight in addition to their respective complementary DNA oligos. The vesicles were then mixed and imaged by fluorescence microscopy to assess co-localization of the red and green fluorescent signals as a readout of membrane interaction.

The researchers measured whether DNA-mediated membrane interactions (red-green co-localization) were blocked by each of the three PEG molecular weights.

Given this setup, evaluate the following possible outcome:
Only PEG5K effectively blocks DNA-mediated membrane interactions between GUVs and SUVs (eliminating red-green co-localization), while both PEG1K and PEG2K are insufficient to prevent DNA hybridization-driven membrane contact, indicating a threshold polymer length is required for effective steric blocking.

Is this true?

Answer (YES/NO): NO